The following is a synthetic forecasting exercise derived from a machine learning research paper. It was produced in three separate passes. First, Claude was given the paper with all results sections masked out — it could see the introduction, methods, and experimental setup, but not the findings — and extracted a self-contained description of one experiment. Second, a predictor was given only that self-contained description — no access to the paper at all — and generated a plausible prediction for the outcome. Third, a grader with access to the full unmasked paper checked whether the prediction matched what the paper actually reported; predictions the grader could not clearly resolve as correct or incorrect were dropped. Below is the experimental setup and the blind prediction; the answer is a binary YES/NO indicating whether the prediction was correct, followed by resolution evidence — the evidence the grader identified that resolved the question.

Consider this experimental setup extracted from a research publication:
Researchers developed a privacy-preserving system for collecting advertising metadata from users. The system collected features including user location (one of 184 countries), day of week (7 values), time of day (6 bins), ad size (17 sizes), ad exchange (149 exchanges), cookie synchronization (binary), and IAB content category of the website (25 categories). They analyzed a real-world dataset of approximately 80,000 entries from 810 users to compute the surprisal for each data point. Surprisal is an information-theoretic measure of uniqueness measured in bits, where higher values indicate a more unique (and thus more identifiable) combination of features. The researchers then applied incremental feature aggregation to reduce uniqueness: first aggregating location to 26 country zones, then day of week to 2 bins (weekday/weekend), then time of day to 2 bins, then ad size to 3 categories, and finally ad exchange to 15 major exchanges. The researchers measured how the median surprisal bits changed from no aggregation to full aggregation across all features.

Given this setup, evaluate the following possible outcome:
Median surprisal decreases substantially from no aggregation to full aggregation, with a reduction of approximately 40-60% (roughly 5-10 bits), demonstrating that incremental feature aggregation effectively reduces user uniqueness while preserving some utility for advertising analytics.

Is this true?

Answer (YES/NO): NO